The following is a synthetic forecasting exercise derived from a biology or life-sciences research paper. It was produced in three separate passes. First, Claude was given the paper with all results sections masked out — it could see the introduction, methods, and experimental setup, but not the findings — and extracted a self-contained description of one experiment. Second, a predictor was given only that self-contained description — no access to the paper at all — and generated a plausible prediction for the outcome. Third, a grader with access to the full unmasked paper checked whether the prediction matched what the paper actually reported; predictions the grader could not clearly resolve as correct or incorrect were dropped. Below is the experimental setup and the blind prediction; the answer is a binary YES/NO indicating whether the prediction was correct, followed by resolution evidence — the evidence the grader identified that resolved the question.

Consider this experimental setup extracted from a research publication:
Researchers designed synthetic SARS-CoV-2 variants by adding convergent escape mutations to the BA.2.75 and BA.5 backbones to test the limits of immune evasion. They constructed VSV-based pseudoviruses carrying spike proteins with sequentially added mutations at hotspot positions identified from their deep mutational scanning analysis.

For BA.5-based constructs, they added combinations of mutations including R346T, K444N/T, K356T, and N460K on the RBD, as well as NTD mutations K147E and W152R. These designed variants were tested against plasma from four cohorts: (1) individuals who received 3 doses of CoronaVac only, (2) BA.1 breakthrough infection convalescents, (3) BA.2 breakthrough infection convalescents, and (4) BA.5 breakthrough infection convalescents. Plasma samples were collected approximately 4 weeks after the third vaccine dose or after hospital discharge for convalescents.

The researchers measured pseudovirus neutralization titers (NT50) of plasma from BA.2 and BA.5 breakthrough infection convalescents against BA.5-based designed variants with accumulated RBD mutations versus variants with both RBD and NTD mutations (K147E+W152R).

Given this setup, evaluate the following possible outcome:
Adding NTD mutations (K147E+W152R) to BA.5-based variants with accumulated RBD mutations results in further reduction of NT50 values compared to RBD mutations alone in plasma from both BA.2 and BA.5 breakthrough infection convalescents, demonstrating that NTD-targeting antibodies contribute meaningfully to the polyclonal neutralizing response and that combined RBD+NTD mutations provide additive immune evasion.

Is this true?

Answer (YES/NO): YES